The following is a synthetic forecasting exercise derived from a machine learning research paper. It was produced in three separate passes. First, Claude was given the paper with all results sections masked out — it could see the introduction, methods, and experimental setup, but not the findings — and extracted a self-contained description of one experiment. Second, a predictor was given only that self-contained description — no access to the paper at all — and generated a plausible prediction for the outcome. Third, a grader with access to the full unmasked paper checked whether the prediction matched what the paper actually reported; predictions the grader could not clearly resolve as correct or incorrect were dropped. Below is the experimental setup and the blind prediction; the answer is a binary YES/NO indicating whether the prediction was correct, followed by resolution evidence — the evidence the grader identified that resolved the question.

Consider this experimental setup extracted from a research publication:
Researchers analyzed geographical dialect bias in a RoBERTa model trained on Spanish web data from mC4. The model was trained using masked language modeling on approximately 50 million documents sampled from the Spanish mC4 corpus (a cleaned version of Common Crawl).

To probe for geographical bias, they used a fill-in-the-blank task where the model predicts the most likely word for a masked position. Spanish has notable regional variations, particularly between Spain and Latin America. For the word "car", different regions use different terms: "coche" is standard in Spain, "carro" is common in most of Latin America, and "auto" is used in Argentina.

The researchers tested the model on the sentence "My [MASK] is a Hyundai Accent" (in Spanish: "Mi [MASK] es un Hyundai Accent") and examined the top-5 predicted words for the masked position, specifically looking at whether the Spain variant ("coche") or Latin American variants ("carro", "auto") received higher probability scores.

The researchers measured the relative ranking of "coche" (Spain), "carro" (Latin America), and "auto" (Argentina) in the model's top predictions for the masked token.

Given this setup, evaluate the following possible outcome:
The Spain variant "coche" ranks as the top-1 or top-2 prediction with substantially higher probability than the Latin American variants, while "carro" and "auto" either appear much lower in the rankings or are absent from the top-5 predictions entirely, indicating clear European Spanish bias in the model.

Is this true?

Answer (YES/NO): YES